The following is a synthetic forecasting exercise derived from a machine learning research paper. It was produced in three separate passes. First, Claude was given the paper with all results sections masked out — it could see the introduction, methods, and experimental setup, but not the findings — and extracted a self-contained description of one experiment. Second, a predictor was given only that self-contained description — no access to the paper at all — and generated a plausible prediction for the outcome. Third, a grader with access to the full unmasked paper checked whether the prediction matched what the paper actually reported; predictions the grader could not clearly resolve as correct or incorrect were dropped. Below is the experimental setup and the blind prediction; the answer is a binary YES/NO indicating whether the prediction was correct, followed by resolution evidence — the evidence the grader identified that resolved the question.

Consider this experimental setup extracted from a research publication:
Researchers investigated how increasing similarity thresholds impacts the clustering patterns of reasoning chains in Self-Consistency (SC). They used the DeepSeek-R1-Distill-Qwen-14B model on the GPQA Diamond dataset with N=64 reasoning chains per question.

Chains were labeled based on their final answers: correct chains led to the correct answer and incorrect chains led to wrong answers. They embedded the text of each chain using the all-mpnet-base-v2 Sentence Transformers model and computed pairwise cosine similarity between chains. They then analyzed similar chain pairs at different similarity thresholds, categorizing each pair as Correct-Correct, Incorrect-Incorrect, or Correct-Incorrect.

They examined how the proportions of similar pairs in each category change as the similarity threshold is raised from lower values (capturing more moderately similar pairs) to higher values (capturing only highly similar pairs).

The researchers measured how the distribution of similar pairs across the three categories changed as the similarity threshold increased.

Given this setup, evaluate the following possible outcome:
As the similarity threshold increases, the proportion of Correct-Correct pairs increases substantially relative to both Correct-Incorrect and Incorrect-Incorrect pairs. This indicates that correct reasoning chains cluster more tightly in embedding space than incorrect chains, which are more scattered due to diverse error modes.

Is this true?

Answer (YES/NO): NO